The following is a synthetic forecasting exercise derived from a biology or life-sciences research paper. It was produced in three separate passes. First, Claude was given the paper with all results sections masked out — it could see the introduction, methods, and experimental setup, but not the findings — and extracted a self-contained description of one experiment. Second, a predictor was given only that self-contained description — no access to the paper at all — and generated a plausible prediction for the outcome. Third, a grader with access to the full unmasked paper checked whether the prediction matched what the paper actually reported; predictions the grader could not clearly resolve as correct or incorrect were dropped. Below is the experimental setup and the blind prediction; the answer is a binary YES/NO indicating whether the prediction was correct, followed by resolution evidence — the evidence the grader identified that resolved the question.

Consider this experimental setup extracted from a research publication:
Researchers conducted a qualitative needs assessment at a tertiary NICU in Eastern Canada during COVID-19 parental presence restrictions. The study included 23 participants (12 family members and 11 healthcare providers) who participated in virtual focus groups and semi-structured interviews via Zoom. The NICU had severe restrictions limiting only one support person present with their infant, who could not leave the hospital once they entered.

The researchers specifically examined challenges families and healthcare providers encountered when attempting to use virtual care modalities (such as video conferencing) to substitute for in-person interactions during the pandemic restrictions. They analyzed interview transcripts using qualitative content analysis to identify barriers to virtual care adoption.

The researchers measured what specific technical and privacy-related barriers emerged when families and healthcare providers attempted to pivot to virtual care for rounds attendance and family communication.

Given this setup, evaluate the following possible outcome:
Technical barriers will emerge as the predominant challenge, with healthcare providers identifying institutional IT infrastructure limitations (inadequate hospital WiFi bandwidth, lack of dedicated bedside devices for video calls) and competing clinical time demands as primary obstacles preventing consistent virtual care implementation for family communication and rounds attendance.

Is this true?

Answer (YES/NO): NO